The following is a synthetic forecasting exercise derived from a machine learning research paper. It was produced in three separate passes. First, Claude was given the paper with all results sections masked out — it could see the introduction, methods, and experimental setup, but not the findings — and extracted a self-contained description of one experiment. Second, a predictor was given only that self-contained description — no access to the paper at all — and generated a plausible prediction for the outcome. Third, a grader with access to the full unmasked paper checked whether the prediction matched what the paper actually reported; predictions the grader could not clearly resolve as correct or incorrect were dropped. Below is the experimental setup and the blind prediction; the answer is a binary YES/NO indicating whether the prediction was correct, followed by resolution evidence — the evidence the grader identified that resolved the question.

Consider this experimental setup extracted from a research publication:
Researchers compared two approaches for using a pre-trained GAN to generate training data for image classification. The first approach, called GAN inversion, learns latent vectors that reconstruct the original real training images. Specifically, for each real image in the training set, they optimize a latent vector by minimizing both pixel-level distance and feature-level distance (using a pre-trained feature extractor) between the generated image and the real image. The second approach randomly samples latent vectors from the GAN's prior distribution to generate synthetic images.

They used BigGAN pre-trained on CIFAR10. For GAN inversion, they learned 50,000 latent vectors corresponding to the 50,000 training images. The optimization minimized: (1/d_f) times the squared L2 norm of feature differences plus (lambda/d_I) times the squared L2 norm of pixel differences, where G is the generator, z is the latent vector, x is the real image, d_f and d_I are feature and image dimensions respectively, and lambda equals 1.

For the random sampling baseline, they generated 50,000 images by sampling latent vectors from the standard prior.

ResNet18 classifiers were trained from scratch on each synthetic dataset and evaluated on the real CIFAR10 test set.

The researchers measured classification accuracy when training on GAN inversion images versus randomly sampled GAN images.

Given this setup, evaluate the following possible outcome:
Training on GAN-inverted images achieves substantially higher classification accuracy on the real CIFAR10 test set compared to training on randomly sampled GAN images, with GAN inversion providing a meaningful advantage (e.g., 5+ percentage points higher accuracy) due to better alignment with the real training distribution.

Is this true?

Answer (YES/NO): YES